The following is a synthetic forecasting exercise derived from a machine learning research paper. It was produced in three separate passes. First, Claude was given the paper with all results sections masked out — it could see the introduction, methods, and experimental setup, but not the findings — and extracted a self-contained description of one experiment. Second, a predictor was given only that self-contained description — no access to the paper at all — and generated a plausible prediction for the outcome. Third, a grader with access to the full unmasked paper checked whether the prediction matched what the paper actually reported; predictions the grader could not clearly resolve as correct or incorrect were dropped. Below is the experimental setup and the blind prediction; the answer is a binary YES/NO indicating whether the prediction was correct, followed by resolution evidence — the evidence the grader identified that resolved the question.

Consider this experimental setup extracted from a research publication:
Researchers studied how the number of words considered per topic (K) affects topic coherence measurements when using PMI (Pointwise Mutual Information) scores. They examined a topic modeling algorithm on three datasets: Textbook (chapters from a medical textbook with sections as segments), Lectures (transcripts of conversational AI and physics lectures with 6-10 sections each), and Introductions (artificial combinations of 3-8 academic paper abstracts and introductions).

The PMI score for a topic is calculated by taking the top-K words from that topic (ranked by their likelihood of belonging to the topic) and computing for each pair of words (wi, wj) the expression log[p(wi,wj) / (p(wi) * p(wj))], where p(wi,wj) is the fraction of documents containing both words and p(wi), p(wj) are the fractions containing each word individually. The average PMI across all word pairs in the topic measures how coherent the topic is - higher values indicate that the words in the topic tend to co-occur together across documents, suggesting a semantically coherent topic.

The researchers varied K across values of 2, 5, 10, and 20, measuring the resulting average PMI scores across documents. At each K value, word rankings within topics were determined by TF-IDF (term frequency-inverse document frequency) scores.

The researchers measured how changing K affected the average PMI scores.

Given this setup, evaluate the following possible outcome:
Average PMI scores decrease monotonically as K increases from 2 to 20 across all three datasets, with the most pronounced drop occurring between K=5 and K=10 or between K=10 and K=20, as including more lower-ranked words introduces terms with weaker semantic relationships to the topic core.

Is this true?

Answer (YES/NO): YES